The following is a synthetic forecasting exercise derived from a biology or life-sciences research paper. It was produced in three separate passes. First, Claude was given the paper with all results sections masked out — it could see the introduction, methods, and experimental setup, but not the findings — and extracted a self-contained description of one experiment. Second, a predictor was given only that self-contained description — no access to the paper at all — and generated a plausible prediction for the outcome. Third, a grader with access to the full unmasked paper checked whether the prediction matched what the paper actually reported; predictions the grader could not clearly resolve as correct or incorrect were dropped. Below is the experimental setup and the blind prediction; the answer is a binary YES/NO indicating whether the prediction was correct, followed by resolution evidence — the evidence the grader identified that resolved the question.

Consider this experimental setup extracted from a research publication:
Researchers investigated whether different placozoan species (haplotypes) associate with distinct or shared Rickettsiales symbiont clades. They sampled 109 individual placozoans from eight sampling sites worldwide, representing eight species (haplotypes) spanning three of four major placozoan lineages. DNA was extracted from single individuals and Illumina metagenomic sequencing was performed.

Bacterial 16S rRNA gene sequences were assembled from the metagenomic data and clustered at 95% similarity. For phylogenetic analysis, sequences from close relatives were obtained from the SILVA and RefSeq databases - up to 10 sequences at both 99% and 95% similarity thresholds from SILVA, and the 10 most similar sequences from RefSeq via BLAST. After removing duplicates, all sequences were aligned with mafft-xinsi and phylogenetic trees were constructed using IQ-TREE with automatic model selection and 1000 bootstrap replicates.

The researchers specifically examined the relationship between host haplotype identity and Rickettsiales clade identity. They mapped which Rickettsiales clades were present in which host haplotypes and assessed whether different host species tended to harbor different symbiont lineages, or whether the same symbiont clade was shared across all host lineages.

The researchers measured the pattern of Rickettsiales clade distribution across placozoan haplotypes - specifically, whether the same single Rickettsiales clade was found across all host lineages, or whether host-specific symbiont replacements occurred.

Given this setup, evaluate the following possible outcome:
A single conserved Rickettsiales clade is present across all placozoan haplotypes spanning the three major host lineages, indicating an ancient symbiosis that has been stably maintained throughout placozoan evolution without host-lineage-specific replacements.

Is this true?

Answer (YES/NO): NO